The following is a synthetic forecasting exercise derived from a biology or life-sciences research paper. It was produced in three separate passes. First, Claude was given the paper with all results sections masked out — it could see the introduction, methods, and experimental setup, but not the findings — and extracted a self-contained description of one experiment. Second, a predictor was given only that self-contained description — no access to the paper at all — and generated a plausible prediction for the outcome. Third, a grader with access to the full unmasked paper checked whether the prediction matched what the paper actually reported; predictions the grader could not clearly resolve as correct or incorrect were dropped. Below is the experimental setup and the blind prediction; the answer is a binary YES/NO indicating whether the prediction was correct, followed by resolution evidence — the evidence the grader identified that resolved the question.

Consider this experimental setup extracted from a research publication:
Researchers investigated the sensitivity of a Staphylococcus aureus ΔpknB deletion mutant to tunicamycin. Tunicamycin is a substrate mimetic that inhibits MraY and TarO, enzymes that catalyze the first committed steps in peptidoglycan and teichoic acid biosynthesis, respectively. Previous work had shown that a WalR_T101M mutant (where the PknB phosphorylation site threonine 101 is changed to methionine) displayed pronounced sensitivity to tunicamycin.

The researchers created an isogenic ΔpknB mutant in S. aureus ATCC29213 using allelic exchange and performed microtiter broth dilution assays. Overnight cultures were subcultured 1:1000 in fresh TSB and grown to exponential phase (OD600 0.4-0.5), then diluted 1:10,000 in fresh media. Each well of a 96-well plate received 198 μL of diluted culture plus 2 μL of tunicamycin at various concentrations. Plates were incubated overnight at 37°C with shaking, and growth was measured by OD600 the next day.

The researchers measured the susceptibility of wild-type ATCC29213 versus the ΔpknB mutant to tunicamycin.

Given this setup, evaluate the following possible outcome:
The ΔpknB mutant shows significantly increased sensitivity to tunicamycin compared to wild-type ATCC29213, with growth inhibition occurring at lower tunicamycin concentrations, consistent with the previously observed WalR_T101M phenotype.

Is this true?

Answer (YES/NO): YES